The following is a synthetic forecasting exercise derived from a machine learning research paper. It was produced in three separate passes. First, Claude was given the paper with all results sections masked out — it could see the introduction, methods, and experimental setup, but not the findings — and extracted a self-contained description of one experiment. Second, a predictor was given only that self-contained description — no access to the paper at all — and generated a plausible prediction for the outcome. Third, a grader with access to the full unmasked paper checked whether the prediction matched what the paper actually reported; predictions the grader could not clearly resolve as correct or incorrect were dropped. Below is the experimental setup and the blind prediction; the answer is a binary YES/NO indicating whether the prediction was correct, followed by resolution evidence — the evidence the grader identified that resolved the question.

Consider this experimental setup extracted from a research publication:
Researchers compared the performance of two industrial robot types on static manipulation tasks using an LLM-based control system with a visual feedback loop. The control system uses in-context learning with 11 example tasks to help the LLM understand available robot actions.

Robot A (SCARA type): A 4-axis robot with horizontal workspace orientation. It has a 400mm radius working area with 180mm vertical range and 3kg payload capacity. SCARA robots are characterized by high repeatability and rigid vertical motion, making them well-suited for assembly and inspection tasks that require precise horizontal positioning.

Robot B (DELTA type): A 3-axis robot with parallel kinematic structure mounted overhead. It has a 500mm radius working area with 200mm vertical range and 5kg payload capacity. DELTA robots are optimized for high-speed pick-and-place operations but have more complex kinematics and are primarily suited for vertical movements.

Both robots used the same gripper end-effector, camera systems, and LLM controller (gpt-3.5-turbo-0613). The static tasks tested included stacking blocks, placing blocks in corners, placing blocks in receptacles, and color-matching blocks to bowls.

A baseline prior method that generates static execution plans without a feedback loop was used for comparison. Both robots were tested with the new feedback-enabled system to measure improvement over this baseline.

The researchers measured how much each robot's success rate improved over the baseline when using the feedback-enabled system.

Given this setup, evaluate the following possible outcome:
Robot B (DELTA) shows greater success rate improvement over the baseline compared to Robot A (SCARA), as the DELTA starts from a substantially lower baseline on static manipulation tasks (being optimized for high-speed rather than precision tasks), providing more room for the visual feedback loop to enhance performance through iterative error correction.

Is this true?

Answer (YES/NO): NO